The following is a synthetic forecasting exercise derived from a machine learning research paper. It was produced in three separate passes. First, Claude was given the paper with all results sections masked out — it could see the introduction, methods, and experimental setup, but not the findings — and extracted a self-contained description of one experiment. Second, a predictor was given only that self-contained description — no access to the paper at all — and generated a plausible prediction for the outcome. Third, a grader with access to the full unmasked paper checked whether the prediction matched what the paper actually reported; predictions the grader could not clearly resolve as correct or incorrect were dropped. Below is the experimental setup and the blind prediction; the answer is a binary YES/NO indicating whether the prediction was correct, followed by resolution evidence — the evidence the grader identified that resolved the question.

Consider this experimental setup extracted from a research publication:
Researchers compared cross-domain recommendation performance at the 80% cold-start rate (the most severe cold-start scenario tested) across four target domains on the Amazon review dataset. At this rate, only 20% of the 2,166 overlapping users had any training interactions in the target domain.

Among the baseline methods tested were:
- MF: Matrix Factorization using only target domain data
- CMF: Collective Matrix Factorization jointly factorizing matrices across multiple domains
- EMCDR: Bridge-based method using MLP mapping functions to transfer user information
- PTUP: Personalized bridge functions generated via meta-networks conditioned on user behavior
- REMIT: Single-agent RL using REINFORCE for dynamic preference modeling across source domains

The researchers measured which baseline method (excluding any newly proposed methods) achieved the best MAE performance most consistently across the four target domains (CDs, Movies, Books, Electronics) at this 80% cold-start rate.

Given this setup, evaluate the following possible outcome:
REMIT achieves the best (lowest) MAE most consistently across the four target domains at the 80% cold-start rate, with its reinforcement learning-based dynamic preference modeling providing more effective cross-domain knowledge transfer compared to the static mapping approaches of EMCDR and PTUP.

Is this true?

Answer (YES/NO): NO